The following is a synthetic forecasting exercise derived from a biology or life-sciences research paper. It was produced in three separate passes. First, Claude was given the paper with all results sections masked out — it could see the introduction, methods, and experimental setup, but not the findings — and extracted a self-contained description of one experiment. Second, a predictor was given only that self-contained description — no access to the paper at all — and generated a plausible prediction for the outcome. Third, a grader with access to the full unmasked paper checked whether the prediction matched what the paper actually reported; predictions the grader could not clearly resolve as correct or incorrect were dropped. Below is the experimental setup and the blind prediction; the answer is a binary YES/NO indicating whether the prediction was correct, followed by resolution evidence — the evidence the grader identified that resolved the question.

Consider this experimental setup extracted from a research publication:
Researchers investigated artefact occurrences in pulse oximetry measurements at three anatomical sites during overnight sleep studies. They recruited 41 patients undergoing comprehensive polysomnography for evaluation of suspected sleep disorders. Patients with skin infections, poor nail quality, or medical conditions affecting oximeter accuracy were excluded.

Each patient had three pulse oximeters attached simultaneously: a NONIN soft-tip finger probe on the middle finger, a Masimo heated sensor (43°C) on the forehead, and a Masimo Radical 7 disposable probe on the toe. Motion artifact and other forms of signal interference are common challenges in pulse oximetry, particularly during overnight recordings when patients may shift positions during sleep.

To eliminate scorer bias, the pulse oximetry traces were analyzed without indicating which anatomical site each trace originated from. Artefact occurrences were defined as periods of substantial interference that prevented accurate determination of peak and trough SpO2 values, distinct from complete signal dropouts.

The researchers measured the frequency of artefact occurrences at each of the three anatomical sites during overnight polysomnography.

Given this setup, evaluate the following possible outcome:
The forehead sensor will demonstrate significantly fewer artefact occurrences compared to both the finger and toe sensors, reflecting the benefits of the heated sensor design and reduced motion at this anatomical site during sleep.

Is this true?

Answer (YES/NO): YES